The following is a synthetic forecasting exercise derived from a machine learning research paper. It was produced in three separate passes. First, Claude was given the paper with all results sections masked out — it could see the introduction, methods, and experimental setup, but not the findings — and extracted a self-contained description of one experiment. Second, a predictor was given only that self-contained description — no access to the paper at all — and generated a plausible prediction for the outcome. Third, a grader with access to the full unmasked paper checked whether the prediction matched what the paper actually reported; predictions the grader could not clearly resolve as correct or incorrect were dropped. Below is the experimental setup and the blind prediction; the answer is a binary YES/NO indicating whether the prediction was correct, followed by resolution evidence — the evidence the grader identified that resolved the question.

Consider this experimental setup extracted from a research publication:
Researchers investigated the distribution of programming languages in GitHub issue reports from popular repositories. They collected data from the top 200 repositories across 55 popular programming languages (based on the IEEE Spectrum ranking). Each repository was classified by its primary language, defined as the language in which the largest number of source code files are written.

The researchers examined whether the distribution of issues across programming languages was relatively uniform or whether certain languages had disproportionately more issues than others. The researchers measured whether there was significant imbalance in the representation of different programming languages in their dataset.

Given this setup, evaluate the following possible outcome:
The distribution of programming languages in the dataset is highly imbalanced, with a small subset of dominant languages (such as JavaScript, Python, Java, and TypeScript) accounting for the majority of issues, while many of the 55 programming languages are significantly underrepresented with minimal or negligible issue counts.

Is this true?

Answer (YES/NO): NO